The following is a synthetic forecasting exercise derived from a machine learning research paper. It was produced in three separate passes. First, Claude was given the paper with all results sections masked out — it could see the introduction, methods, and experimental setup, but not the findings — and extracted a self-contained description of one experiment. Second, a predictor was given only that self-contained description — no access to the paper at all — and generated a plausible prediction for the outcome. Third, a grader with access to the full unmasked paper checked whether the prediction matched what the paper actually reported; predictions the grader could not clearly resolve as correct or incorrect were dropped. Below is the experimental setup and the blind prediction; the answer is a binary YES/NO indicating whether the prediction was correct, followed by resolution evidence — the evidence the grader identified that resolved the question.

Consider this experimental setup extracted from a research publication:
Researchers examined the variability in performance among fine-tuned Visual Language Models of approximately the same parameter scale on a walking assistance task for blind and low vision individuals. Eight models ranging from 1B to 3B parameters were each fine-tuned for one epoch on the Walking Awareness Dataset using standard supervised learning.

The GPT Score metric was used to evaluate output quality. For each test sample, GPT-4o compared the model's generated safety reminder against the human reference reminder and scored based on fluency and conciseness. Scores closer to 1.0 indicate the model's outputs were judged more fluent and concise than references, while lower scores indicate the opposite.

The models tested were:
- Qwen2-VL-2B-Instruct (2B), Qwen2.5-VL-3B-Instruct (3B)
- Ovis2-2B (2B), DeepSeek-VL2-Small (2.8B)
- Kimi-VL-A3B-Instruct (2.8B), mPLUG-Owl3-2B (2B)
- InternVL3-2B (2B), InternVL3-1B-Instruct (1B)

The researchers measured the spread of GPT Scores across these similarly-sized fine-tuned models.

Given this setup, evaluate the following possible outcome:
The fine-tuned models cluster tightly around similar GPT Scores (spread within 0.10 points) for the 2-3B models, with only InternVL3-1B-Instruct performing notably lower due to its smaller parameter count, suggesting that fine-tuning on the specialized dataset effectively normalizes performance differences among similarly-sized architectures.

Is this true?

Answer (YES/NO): NO